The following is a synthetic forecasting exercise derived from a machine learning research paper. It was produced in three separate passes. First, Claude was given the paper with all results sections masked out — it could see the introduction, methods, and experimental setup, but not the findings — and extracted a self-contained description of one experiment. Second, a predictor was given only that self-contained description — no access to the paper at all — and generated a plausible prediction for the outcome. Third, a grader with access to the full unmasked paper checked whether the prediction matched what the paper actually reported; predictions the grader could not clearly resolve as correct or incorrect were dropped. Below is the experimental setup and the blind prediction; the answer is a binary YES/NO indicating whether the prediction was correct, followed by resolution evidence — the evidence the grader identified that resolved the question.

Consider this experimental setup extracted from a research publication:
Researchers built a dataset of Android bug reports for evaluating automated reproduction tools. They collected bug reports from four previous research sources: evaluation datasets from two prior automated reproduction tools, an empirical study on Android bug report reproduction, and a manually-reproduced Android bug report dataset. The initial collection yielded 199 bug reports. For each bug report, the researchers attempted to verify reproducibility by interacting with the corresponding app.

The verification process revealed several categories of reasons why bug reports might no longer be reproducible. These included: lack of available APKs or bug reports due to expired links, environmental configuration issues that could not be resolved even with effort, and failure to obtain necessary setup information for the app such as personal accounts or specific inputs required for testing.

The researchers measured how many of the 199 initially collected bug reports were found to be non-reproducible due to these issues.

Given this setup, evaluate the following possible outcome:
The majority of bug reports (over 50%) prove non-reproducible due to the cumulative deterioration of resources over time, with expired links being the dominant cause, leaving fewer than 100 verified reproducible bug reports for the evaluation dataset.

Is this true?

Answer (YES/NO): NO